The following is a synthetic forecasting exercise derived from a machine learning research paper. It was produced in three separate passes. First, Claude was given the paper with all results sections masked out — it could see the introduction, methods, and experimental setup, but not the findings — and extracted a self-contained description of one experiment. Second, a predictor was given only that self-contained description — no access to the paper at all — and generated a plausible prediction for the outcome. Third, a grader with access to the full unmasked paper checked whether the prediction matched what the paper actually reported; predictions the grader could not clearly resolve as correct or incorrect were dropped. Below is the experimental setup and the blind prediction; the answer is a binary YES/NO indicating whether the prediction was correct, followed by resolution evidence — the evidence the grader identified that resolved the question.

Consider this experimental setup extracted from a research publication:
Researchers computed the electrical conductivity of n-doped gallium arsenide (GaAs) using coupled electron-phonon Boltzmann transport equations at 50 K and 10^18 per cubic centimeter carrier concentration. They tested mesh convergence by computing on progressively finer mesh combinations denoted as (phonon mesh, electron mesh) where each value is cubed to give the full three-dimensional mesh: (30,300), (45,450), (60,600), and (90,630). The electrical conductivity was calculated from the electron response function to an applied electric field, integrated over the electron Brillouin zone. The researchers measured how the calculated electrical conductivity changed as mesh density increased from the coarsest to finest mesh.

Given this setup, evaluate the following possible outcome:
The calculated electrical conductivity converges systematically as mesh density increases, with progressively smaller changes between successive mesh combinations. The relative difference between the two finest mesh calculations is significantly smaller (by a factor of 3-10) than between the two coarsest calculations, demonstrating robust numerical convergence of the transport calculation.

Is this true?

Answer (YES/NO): NO